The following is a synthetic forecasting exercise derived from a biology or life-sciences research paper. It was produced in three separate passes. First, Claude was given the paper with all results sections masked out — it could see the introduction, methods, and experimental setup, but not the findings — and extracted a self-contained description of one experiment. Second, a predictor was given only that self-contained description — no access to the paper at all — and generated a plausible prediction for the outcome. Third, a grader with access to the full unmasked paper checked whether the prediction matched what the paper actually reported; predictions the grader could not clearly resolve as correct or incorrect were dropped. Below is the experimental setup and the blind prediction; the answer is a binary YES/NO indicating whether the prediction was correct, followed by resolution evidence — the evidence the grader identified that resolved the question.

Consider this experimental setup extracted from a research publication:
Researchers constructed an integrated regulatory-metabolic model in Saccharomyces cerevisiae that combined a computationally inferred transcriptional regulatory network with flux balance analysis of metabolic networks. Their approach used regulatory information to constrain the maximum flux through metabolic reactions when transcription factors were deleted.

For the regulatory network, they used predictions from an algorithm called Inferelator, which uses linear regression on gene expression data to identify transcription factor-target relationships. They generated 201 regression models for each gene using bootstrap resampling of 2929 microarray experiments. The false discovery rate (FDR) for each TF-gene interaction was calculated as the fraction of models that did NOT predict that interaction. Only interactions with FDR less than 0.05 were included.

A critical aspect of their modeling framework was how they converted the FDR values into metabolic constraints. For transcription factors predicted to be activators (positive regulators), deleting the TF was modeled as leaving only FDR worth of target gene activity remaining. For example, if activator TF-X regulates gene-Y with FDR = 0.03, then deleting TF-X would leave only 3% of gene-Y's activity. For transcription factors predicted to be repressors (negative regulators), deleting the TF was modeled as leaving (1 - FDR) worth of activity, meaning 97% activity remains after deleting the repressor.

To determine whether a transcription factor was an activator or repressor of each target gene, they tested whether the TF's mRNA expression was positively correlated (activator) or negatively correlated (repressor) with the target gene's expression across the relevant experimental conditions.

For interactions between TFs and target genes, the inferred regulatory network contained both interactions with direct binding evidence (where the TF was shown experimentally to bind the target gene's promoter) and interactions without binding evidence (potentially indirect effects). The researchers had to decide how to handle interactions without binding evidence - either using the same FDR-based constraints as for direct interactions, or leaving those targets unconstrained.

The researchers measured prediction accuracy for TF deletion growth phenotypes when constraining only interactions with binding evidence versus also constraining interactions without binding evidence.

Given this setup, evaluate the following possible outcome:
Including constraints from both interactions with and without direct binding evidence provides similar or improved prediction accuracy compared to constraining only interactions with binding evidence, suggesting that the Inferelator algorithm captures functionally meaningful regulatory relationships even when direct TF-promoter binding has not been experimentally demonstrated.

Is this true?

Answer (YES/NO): NO